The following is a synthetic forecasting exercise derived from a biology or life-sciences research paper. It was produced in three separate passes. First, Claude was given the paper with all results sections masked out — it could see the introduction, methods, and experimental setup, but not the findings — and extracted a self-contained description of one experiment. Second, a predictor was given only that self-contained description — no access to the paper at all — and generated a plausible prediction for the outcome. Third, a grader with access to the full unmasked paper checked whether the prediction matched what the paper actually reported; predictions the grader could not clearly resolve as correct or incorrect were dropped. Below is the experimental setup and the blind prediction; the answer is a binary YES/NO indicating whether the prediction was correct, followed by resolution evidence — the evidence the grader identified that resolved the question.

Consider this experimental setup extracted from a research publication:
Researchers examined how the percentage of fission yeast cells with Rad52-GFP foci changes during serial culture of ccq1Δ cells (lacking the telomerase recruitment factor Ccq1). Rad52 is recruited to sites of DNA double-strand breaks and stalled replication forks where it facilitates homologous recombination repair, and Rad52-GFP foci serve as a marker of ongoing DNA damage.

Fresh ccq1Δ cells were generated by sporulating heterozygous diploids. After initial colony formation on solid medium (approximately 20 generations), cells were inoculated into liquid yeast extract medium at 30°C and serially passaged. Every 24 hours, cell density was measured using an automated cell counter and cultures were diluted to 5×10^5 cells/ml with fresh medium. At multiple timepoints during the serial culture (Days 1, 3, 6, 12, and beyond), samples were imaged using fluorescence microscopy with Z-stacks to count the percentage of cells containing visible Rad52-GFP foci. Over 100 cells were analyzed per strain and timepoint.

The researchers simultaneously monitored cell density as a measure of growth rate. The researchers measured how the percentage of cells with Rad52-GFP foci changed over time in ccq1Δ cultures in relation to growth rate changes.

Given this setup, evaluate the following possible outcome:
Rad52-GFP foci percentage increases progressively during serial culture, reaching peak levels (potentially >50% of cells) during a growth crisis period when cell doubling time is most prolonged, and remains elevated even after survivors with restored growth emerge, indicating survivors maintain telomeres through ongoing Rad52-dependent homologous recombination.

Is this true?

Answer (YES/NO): NO